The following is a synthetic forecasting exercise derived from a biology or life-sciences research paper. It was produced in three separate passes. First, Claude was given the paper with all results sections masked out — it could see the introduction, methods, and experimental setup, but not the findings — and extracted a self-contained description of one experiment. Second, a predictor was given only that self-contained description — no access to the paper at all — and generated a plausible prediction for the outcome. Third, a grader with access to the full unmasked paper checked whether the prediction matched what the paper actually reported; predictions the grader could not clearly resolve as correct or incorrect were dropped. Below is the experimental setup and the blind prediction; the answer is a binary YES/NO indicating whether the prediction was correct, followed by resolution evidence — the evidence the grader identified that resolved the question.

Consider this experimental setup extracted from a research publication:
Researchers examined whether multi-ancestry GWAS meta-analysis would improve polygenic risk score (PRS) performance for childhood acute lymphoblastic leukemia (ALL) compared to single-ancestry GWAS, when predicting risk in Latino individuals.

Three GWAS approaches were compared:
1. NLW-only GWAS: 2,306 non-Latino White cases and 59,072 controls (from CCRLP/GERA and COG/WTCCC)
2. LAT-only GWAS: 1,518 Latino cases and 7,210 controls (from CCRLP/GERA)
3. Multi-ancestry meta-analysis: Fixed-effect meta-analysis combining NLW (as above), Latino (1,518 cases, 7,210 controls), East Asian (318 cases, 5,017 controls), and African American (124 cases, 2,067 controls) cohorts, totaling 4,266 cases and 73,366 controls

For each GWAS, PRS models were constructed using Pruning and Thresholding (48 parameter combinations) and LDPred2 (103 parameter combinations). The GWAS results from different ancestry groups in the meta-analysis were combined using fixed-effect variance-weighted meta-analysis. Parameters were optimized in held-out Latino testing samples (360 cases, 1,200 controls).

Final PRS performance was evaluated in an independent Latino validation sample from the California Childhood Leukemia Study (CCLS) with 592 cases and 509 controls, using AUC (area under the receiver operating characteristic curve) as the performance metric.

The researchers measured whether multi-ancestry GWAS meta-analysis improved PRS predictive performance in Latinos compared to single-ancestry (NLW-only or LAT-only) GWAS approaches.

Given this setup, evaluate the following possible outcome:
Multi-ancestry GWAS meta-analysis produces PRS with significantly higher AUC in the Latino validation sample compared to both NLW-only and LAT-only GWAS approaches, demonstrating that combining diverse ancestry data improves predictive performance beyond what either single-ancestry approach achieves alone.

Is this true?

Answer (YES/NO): NO